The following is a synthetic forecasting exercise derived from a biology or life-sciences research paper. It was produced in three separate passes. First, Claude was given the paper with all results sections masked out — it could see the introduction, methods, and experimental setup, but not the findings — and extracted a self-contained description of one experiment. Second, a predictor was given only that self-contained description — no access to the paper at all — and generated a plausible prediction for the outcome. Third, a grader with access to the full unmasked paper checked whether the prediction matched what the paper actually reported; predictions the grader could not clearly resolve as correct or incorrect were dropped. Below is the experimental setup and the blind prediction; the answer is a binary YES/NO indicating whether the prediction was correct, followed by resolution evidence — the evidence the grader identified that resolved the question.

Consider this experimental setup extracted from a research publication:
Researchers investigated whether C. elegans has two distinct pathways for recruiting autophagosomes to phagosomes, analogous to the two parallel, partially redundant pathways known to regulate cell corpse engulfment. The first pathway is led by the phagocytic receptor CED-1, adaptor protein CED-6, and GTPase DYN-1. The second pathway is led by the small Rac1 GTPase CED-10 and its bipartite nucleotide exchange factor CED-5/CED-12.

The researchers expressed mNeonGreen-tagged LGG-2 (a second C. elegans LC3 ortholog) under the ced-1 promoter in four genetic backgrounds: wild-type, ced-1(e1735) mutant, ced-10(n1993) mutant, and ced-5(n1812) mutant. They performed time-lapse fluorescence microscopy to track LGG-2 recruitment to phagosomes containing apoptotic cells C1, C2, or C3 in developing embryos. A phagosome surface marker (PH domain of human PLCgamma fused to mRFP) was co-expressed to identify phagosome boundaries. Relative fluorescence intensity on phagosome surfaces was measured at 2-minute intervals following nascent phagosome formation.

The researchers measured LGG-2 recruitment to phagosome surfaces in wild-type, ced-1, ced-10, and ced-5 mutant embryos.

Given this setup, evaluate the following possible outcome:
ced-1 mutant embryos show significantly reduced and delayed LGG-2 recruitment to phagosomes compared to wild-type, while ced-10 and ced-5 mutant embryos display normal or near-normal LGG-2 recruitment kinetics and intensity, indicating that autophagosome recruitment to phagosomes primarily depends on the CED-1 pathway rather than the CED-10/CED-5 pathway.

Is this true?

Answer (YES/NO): YES